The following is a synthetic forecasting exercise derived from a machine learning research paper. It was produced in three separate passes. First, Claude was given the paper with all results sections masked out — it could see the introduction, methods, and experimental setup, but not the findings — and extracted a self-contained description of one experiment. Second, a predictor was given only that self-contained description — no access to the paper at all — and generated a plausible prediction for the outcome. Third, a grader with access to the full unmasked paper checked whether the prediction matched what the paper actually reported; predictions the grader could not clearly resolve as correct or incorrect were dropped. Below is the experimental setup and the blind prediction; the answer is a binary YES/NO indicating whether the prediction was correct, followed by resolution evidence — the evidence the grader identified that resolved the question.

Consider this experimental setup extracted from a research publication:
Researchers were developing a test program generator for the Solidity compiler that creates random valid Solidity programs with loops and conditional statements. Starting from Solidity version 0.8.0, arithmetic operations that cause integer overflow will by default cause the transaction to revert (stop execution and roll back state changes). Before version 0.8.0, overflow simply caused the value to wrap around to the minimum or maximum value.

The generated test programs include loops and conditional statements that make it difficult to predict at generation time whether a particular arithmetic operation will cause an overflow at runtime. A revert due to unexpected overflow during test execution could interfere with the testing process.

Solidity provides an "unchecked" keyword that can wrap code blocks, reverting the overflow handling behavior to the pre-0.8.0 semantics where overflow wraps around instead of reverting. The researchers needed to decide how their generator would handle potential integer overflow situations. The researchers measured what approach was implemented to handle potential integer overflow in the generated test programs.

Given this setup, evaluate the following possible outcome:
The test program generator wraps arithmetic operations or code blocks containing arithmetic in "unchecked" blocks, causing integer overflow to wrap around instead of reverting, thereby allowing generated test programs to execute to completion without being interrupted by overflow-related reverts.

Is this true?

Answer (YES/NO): YES